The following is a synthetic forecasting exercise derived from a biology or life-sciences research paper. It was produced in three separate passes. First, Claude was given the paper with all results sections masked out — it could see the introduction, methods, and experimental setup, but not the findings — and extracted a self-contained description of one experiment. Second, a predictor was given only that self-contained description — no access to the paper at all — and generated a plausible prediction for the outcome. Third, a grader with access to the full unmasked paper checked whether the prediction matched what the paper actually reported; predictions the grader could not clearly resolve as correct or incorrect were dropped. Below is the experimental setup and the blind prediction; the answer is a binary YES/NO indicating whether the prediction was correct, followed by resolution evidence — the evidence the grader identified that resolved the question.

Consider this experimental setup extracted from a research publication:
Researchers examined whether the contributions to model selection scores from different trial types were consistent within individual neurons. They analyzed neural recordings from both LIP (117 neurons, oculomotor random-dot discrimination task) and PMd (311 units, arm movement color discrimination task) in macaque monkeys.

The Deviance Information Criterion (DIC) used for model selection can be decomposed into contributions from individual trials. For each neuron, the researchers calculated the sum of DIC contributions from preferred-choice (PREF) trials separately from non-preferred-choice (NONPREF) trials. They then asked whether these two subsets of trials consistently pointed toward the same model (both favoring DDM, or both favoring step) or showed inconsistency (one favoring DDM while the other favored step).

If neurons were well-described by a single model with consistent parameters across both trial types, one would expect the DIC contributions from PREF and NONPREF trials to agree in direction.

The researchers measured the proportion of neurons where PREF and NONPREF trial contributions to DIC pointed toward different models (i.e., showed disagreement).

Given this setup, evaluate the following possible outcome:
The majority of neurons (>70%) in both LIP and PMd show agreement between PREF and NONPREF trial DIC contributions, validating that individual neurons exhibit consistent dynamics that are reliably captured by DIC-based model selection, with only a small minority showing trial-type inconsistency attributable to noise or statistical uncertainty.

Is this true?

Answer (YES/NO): NO